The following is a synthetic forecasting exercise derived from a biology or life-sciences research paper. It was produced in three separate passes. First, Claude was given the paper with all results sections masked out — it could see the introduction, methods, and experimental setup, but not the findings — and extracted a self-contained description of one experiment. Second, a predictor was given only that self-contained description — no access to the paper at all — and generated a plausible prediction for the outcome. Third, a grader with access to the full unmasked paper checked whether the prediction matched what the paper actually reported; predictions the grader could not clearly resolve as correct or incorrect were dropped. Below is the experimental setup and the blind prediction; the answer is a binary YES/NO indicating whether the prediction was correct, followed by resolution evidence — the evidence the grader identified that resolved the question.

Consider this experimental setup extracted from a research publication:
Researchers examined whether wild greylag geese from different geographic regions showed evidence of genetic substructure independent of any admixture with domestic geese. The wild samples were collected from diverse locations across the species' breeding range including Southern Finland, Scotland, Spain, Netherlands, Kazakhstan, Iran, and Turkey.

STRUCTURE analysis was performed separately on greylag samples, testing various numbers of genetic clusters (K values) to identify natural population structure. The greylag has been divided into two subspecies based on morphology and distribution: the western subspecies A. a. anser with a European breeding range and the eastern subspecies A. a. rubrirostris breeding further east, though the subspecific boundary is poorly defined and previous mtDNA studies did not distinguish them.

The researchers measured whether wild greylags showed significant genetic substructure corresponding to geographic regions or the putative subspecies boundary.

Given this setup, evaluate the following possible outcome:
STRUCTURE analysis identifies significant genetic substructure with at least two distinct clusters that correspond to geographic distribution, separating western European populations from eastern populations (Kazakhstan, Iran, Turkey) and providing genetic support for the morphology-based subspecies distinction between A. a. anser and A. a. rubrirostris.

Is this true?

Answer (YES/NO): YES